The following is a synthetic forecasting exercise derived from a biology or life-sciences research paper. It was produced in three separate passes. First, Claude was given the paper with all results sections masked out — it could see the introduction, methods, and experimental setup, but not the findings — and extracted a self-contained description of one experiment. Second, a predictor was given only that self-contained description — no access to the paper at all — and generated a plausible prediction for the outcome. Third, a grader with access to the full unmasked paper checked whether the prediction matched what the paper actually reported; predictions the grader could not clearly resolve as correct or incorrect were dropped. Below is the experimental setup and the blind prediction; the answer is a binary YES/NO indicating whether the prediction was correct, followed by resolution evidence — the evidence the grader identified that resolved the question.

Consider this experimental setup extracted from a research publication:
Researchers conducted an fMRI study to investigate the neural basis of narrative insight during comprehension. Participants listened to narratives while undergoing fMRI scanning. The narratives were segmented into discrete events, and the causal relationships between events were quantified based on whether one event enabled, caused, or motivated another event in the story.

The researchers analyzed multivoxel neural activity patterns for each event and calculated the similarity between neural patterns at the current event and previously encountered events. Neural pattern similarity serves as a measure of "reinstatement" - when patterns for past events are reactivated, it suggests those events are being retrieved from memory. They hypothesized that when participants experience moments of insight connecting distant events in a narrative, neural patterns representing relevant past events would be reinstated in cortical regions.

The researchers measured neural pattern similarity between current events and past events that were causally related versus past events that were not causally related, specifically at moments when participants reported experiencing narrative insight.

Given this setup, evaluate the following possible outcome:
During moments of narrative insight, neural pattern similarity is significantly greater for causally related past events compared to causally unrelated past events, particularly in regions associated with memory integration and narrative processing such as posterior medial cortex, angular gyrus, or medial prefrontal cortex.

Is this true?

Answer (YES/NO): YES